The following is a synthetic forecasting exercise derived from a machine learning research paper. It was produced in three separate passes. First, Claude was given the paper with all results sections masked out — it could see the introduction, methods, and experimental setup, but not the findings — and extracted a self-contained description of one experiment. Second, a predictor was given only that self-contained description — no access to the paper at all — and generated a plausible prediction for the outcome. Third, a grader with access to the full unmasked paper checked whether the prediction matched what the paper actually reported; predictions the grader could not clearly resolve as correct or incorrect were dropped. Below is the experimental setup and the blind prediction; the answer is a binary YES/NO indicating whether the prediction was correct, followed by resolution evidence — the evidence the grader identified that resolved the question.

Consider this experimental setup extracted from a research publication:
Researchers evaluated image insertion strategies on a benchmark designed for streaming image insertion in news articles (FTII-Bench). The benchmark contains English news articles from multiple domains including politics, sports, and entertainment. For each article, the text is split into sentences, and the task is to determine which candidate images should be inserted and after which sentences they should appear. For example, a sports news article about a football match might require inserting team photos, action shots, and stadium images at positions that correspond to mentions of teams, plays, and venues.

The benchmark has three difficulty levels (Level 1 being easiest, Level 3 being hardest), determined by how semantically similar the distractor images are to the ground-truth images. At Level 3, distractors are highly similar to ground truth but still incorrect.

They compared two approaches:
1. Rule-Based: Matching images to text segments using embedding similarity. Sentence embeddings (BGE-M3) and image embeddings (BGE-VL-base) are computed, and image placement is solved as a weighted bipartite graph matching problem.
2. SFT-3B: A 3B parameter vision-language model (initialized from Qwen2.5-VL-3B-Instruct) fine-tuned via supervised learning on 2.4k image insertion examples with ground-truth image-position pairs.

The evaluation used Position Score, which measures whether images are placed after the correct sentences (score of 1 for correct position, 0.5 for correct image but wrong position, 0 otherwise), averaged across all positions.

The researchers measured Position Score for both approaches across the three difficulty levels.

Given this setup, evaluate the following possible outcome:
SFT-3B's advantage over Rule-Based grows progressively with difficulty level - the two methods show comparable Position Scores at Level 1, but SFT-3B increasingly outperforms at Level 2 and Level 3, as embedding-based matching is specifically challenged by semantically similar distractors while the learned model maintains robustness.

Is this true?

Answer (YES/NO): NO